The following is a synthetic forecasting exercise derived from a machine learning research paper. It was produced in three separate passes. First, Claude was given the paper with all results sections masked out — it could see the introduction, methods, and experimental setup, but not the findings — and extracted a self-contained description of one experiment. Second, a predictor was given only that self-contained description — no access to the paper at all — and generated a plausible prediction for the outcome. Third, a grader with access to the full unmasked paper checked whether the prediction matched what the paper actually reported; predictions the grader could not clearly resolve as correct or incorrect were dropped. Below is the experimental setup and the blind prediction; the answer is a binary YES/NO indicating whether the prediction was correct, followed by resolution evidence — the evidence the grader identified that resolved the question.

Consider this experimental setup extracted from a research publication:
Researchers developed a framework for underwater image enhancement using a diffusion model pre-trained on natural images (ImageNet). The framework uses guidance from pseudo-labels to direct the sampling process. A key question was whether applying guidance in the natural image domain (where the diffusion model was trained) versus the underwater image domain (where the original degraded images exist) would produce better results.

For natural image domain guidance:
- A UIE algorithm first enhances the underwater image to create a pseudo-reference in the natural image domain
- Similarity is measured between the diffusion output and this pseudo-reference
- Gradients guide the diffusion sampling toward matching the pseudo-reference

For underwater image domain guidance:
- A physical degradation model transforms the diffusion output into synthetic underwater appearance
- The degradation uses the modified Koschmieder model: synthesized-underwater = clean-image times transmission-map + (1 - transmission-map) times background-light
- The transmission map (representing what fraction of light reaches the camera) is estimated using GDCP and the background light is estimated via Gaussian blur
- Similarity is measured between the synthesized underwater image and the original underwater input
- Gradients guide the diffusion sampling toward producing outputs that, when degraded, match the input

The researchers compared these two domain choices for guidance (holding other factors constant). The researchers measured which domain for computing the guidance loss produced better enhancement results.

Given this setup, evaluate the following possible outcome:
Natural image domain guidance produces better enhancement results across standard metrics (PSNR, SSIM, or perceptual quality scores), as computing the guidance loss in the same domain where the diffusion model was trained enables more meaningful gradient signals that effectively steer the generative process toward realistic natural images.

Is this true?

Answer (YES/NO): YES